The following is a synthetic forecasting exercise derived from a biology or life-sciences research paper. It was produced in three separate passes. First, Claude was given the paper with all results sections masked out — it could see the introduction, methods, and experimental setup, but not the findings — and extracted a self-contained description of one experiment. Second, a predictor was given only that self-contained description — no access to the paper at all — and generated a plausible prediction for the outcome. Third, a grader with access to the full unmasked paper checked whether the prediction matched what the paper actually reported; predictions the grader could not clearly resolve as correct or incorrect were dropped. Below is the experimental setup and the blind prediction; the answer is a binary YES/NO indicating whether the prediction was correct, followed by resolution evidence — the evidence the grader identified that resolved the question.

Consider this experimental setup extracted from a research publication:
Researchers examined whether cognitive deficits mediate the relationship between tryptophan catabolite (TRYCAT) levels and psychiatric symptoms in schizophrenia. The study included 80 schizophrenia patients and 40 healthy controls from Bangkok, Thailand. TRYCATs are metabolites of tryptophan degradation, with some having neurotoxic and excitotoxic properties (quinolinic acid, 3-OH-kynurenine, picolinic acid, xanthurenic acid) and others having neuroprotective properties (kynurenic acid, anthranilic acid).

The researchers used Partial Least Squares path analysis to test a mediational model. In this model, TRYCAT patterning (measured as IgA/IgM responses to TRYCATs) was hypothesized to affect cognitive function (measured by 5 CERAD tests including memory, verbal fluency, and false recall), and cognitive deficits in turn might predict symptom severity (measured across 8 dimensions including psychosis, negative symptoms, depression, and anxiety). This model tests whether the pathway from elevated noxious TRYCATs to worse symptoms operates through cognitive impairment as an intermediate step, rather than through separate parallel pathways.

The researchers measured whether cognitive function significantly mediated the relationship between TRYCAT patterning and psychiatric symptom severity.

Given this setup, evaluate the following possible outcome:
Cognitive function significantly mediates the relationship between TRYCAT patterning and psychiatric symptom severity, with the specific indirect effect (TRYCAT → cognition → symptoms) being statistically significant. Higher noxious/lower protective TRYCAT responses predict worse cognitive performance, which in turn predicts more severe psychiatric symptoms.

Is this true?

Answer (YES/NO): YES